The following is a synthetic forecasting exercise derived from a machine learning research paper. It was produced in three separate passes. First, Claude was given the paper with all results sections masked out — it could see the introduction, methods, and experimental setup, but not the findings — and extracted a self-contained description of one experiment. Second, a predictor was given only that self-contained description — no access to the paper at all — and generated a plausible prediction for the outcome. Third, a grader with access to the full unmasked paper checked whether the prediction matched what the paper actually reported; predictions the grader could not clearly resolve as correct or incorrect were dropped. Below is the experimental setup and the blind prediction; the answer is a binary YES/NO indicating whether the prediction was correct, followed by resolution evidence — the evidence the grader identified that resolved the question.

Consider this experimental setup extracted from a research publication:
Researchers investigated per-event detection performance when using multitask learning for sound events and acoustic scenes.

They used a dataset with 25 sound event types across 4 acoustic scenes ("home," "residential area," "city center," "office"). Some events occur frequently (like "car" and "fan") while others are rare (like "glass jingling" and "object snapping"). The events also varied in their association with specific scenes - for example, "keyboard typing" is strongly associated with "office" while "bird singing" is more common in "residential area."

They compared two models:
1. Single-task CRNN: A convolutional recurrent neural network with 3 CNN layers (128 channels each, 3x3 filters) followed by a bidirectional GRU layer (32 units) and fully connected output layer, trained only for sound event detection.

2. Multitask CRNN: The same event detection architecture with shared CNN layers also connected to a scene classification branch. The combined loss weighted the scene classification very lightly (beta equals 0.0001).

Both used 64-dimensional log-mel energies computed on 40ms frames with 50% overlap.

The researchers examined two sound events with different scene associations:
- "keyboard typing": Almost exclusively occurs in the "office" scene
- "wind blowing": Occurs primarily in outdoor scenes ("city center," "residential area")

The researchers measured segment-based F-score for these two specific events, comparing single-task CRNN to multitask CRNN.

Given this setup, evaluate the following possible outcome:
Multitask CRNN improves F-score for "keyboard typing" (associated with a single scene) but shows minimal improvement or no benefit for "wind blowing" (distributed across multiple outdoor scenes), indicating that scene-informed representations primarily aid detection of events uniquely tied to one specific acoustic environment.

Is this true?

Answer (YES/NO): NO